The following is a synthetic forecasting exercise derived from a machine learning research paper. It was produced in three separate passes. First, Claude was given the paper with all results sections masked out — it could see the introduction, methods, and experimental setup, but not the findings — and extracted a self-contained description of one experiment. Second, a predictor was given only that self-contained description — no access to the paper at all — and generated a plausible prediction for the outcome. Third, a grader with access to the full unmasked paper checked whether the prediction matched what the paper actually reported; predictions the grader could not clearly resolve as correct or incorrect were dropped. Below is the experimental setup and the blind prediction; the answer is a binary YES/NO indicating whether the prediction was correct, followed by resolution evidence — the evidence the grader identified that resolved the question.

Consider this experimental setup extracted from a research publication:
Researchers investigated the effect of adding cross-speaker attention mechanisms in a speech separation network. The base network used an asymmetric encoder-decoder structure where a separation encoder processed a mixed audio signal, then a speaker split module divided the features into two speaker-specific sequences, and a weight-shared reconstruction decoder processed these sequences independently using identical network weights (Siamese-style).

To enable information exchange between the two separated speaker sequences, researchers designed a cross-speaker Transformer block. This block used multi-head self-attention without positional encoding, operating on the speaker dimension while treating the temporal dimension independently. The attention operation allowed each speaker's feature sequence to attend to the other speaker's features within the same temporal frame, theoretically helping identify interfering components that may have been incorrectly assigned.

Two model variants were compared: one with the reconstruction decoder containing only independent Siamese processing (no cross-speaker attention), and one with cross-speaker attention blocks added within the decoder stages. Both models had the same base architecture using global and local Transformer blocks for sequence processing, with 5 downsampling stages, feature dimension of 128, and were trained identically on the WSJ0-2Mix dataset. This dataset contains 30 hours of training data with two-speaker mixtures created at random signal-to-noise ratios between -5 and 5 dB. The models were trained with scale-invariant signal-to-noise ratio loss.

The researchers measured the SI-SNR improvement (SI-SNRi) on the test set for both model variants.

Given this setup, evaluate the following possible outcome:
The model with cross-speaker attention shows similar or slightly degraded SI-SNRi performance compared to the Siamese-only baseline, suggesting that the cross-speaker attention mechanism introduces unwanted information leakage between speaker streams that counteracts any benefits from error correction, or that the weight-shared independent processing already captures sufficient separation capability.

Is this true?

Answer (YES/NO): NO